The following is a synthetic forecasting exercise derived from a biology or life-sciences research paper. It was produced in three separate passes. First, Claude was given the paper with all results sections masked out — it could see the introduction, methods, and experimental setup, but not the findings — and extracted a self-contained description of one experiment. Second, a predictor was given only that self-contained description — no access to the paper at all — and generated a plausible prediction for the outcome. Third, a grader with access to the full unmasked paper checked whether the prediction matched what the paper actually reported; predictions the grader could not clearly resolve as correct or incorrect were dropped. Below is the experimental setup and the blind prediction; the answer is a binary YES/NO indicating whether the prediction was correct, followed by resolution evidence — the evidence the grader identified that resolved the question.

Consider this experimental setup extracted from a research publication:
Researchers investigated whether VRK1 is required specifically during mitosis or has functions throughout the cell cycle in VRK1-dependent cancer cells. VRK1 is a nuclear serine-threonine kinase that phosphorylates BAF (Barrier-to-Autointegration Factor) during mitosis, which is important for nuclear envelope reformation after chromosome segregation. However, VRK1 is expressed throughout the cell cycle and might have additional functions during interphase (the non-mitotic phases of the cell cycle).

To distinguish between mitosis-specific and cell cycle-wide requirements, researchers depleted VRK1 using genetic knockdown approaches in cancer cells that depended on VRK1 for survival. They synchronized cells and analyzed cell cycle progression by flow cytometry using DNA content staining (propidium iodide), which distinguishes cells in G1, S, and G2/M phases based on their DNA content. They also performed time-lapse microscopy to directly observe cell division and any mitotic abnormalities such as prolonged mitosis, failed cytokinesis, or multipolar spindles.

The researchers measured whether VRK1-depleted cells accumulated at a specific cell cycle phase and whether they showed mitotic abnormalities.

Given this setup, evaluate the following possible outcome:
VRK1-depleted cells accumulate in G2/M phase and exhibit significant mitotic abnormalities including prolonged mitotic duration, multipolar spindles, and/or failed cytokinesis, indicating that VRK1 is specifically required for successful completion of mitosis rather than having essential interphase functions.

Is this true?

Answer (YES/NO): NO